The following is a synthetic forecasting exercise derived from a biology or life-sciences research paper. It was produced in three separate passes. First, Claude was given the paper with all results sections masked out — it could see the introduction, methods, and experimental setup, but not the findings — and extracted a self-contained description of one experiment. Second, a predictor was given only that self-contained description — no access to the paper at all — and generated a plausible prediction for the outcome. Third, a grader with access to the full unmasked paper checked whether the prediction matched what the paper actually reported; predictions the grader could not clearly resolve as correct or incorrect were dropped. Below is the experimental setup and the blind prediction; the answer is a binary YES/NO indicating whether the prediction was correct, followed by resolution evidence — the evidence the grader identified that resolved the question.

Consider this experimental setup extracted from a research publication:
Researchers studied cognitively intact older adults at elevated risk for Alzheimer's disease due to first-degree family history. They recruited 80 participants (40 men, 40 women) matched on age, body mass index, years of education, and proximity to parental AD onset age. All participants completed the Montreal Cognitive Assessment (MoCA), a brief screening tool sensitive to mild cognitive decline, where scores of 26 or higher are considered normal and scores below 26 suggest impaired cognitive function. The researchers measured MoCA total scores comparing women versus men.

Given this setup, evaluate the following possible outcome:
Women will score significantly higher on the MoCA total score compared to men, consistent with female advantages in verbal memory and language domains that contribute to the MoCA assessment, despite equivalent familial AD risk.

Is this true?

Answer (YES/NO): YES